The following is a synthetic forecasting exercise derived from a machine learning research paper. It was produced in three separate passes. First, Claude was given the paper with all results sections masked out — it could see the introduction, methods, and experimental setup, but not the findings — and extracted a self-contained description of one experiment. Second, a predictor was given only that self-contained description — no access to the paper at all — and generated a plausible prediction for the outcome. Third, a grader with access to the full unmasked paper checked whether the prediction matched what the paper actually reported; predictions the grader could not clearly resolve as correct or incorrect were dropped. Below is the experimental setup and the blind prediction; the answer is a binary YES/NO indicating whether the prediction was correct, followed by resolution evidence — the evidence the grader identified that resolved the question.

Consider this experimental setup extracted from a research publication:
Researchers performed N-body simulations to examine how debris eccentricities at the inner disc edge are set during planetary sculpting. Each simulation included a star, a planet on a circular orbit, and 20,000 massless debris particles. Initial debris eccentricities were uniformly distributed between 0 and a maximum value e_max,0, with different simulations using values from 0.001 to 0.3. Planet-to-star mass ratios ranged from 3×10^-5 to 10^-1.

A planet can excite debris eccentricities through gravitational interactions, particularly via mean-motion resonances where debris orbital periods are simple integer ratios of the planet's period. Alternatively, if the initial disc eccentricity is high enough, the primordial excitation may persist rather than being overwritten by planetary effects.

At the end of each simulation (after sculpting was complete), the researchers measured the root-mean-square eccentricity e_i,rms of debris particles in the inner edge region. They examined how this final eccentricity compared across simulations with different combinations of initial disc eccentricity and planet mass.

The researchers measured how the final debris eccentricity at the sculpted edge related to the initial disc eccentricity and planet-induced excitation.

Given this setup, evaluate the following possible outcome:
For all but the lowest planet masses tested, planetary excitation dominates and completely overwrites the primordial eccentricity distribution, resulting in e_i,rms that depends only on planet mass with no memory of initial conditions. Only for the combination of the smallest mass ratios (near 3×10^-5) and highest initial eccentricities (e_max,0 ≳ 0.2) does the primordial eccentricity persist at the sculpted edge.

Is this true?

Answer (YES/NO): NO